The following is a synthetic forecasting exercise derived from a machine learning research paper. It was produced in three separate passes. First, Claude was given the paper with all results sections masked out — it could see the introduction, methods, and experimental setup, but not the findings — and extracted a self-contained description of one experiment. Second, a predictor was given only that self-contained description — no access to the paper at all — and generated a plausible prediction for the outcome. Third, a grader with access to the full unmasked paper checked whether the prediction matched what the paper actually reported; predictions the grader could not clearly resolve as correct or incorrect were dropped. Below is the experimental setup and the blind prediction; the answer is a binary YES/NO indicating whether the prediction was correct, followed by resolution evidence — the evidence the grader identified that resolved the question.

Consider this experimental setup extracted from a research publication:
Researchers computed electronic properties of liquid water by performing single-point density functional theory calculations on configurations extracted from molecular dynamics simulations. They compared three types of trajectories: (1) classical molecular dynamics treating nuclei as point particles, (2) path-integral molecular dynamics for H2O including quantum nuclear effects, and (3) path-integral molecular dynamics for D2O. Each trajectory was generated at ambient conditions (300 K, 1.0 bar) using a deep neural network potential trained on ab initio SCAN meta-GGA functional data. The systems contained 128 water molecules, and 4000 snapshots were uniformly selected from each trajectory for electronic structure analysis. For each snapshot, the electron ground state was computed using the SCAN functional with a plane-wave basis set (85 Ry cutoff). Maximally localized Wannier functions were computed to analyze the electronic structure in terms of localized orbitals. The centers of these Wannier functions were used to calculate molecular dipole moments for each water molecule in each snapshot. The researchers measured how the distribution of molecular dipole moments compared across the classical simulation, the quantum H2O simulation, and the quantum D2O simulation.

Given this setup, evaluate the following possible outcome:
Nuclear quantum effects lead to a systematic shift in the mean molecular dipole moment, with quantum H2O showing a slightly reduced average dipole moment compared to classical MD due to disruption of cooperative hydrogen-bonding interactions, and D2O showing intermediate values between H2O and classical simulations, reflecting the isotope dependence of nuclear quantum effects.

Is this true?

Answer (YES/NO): NO